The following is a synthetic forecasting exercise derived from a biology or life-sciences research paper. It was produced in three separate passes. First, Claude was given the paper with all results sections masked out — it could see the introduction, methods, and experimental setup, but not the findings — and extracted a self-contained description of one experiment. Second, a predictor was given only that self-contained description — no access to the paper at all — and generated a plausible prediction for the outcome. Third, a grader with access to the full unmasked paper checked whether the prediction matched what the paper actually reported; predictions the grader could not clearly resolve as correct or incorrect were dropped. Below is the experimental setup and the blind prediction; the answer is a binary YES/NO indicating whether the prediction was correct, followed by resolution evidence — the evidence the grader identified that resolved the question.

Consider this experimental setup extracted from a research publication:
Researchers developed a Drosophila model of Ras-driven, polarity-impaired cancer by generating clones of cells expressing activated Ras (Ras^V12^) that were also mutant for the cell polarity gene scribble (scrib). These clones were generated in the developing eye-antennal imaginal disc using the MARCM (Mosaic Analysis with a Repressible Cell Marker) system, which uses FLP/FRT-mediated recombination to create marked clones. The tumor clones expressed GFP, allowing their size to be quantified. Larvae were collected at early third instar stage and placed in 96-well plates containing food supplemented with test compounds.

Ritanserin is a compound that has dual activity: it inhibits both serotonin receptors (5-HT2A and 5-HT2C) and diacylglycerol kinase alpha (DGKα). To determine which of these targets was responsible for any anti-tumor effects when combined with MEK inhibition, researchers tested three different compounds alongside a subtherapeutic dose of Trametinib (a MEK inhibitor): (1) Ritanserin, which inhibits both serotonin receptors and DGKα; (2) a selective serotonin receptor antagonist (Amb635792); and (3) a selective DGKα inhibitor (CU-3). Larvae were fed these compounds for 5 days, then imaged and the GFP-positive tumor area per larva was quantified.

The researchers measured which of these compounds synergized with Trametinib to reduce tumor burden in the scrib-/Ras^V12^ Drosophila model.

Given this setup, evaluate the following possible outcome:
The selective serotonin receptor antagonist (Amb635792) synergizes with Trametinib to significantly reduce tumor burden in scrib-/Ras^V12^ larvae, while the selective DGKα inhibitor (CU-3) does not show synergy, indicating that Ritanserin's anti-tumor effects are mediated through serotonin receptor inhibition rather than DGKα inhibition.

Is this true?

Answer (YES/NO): NO